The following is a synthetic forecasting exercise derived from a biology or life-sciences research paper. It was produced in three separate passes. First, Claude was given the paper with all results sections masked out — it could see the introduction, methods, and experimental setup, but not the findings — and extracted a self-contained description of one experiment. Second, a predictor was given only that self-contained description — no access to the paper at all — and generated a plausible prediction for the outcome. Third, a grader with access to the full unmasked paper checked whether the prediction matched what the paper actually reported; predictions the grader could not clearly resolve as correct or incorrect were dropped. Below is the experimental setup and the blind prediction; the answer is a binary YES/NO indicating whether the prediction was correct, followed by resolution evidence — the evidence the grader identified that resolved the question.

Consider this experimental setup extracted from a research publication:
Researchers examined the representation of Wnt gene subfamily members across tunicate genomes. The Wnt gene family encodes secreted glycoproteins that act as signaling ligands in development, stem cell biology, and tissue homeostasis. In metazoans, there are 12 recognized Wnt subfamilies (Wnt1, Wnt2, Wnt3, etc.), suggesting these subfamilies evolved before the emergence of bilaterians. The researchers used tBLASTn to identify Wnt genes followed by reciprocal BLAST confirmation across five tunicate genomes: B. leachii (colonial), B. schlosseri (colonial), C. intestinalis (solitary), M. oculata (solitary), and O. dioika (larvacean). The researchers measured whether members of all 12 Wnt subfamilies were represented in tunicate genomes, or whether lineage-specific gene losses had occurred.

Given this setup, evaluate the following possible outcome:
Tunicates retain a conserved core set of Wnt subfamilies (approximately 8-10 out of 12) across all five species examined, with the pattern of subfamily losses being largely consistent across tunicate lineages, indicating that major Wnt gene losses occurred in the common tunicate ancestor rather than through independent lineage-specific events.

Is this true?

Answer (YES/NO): NO